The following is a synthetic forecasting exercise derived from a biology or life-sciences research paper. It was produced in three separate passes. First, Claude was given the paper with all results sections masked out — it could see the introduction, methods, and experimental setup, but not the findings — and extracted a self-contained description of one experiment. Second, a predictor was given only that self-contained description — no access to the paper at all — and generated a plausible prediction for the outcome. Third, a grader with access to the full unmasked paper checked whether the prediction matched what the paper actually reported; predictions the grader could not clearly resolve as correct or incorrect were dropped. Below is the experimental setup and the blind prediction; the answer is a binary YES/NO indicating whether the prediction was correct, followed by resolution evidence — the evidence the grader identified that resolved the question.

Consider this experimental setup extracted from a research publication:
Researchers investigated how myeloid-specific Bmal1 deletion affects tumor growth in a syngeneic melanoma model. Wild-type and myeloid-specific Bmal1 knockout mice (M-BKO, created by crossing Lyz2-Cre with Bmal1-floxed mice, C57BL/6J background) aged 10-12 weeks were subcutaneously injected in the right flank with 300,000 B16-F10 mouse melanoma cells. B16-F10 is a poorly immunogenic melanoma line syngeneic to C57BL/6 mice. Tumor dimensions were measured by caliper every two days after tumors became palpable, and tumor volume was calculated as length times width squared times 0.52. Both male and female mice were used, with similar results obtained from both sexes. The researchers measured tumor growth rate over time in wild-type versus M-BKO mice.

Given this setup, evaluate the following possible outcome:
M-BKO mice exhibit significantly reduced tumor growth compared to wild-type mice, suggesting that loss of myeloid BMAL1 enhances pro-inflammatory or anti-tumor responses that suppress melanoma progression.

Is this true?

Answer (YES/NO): NO